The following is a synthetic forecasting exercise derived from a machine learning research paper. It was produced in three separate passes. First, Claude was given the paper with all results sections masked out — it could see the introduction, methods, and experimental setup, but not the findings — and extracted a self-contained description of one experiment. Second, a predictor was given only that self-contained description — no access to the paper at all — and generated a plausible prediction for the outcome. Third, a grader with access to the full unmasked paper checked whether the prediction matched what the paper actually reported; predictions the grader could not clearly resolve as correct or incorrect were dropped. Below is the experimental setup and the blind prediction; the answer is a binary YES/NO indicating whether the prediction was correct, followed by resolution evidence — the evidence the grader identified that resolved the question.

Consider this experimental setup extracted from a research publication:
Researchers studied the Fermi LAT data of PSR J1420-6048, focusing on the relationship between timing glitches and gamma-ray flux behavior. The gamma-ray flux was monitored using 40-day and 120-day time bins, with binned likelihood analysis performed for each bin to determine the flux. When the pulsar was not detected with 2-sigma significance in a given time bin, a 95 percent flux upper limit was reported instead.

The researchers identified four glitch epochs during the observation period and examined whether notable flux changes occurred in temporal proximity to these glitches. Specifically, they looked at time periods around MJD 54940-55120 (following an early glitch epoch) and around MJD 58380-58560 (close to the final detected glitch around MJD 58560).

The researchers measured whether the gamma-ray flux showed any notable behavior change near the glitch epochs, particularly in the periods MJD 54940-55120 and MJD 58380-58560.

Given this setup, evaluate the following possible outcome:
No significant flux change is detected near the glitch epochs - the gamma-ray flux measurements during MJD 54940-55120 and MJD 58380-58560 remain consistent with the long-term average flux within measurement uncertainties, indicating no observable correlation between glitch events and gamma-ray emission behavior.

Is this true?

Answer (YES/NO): NO